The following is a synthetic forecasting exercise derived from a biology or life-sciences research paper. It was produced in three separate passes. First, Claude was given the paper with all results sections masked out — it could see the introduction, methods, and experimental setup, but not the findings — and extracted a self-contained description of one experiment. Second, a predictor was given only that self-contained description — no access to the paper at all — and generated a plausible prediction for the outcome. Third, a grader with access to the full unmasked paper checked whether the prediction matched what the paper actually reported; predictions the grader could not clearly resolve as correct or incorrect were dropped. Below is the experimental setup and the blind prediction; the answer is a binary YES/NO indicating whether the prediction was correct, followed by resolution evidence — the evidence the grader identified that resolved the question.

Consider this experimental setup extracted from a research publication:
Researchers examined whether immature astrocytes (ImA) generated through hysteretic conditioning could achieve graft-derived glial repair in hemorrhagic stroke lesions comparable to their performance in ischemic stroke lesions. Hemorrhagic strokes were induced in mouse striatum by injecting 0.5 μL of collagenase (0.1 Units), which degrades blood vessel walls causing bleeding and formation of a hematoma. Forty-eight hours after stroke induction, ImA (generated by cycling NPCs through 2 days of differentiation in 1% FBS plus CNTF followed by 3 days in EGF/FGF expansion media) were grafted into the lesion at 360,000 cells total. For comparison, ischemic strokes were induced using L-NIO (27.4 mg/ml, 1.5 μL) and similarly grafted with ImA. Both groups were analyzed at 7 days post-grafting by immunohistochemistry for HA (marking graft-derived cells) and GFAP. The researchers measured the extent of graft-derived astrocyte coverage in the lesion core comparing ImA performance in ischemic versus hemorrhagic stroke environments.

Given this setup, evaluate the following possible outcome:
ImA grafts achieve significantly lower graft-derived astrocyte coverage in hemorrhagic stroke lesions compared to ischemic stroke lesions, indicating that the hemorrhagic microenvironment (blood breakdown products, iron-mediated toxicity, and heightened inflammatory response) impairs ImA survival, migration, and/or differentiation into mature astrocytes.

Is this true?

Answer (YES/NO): YES